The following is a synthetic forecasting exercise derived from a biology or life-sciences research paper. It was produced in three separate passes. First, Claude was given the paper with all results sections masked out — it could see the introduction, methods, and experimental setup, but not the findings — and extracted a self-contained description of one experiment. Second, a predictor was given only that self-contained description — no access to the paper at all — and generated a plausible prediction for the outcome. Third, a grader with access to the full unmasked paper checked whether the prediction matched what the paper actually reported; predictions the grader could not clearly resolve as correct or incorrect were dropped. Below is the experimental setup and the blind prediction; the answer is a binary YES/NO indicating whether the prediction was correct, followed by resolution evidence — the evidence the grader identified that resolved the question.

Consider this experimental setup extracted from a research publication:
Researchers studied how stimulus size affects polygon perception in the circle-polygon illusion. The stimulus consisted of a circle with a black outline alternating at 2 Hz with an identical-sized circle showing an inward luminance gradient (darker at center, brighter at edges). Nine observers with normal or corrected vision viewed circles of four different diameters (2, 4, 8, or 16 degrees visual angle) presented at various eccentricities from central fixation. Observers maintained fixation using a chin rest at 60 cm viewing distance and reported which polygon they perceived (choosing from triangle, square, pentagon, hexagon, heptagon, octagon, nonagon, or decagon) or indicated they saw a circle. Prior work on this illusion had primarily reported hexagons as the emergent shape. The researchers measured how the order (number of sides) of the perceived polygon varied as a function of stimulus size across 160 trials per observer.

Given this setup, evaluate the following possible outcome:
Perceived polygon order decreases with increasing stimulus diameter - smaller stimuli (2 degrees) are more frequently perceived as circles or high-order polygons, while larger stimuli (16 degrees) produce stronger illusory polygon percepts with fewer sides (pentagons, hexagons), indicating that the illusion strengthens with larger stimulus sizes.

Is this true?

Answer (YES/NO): NO